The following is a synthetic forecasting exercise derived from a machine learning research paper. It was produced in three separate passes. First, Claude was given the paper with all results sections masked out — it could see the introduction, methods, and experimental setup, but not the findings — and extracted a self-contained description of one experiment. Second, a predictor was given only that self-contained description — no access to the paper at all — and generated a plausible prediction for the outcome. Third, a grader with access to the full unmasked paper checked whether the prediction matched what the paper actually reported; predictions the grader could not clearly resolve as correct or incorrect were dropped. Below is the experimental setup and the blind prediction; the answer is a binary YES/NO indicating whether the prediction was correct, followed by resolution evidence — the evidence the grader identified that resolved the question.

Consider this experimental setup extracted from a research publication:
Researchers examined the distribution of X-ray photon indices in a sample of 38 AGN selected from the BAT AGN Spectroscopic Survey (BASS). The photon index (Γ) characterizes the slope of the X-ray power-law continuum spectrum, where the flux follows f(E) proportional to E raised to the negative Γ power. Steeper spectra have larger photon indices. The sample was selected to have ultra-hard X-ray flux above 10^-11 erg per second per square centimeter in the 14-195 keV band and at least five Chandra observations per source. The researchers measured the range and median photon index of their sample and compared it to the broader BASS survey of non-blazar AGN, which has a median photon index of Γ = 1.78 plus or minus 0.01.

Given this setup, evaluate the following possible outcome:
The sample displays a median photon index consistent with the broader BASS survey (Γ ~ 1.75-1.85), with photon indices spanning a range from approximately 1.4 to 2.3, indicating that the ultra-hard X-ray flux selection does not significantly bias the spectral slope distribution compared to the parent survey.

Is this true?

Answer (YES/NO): NO